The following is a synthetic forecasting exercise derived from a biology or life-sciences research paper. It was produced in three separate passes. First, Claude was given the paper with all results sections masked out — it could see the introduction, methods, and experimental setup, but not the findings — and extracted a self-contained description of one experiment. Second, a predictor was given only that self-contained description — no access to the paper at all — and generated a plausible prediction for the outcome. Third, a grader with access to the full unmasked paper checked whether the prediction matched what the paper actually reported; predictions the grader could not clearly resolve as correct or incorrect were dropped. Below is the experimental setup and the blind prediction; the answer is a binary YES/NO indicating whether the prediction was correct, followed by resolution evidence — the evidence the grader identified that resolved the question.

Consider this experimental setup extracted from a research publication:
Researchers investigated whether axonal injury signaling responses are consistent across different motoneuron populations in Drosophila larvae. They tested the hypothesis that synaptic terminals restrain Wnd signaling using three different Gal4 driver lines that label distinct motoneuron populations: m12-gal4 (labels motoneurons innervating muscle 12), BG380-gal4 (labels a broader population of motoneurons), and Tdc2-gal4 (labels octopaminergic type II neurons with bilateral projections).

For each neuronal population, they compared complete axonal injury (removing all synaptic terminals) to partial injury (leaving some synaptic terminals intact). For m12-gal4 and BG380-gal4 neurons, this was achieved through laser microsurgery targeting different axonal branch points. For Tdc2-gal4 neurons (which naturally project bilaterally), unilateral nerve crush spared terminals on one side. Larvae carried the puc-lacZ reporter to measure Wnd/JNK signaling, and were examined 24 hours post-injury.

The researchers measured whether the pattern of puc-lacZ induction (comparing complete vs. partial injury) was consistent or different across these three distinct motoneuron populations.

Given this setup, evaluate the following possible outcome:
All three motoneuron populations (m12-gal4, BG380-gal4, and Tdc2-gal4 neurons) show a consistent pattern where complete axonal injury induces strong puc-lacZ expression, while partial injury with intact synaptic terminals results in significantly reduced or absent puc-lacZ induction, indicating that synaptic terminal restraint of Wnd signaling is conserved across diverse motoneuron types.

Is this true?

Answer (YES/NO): YES